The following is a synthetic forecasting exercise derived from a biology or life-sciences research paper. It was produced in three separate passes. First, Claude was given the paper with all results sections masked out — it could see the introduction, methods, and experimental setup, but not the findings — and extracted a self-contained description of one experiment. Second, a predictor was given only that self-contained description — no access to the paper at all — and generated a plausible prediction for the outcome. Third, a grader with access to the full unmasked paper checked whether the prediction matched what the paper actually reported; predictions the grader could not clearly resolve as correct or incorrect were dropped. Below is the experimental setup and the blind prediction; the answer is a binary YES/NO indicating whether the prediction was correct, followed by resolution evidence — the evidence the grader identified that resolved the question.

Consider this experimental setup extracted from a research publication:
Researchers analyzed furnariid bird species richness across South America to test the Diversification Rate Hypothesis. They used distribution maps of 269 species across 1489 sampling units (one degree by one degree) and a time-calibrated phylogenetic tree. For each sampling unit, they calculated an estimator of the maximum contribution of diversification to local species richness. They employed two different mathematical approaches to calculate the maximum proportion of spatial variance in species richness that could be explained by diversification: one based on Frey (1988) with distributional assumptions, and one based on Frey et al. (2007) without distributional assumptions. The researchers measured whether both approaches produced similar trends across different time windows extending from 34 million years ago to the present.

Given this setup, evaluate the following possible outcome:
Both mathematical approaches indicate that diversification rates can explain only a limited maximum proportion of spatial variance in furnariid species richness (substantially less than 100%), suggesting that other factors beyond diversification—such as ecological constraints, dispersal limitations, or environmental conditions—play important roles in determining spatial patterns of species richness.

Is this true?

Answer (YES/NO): NO